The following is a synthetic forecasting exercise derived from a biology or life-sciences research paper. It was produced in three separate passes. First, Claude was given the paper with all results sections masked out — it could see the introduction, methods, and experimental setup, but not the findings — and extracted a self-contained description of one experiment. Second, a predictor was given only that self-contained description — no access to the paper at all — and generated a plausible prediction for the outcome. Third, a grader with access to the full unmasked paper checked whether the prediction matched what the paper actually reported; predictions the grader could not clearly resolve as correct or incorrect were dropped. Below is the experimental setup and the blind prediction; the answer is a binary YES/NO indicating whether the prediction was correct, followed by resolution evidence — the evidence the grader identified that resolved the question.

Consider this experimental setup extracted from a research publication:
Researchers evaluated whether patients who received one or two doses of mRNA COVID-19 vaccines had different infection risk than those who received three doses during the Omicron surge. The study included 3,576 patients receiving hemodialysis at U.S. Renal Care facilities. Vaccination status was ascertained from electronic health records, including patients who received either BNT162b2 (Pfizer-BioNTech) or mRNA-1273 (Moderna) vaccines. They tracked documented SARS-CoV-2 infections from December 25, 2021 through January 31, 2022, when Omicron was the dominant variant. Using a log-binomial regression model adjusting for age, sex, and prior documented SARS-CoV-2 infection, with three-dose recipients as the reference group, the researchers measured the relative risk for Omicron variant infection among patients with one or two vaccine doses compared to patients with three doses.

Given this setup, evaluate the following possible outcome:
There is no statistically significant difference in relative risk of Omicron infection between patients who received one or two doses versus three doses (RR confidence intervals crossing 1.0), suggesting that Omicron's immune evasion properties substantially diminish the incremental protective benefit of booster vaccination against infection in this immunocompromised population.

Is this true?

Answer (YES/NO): NO